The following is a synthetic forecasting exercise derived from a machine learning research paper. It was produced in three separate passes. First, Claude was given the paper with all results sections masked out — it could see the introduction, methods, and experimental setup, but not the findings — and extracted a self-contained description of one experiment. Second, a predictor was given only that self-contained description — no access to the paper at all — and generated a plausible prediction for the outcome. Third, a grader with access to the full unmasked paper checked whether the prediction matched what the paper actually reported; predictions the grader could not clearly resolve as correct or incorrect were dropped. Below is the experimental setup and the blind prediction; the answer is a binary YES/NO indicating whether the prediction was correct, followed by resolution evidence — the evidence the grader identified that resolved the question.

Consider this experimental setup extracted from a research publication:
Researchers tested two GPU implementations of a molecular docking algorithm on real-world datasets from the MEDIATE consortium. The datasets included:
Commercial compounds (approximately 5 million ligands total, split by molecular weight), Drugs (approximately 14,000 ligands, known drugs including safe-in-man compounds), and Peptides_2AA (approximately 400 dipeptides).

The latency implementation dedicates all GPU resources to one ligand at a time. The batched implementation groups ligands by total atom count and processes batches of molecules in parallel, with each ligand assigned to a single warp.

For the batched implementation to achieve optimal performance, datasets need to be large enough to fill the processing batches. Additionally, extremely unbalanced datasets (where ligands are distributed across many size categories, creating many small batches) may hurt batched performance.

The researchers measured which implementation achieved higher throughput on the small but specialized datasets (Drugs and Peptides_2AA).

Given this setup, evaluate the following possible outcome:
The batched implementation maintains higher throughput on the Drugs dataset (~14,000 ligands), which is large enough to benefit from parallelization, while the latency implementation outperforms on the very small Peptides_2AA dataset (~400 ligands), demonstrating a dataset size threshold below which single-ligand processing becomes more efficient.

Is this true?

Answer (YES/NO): NO